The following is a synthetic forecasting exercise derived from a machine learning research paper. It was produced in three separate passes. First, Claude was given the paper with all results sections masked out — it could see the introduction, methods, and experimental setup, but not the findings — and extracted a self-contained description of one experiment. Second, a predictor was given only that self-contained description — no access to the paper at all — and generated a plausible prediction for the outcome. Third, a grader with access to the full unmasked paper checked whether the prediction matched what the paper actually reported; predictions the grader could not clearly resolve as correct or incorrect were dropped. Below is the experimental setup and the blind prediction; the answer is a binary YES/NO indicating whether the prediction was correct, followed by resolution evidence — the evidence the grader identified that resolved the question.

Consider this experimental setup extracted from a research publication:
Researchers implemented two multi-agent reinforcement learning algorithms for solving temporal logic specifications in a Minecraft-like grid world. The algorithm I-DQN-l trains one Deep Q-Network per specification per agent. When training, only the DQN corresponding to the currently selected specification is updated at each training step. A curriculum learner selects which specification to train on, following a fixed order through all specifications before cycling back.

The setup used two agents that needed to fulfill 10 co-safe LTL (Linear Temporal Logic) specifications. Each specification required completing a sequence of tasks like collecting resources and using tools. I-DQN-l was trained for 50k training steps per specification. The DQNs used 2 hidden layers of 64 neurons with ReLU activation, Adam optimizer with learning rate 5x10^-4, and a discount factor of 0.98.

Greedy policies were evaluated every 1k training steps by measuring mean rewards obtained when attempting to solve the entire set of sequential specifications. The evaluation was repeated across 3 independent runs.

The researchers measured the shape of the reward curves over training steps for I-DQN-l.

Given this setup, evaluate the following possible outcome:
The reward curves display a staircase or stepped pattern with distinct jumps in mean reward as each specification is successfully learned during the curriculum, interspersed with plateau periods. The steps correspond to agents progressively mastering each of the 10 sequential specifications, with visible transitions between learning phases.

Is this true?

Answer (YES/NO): YES